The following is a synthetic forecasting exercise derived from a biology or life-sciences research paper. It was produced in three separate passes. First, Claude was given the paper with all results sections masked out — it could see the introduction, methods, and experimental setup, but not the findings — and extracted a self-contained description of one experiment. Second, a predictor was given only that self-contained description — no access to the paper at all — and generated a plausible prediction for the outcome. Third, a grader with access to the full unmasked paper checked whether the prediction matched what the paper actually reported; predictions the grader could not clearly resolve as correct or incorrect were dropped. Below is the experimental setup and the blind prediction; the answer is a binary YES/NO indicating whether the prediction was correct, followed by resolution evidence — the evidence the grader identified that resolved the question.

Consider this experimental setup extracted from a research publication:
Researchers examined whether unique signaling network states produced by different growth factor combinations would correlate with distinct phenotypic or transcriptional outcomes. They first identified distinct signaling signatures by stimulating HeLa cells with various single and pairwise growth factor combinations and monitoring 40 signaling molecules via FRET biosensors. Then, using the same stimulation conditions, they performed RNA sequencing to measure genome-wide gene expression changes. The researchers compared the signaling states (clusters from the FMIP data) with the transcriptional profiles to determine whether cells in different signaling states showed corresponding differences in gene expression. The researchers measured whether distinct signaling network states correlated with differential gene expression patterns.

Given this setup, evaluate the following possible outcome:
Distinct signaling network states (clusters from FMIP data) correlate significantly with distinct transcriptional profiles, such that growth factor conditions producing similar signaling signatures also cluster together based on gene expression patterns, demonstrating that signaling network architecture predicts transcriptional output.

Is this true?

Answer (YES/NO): YES